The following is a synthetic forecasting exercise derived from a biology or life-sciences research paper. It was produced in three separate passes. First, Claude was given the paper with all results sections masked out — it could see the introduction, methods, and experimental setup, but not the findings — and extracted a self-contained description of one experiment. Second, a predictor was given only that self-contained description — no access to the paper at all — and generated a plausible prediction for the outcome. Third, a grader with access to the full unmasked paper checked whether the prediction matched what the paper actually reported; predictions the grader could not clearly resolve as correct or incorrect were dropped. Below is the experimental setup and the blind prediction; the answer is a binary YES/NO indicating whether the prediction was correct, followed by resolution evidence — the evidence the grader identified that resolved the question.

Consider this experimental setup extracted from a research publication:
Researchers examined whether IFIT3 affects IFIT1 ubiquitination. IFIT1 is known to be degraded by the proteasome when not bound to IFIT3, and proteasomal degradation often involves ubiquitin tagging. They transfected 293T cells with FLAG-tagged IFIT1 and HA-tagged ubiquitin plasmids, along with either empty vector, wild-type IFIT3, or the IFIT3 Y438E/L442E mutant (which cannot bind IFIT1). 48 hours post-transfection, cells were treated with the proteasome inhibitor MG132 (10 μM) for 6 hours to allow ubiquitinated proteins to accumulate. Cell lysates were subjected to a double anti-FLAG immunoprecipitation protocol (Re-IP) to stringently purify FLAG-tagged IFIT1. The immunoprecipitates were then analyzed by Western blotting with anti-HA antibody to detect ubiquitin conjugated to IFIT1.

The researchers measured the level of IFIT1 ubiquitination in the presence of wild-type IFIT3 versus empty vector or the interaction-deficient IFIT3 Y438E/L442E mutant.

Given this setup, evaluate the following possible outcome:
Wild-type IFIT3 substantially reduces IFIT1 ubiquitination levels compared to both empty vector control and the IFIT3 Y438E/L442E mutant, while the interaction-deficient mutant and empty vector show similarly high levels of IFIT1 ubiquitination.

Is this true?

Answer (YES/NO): YES